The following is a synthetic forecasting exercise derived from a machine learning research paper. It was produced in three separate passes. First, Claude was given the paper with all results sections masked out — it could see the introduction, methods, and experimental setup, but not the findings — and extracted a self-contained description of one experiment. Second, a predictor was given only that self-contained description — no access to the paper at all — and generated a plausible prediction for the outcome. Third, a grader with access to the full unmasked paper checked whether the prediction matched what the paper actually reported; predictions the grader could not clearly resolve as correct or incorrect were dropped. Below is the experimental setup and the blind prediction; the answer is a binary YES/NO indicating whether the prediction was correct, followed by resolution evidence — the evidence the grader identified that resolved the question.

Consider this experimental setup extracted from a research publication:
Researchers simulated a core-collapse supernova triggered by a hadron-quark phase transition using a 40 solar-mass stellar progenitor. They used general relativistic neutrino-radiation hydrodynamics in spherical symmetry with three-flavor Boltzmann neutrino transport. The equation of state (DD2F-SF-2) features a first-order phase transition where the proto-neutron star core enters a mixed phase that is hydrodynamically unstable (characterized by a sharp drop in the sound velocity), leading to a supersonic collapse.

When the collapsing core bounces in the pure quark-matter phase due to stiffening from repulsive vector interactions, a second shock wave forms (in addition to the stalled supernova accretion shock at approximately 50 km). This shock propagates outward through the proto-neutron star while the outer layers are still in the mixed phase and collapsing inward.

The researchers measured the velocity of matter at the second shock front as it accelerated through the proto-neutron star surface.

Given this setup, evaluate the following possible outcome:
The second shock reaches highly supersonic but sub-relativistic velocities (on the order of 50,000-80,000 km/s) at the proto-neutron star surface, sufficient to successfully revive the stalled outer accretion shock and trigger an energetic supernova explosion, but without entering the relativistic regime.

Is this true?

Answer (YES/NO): NO